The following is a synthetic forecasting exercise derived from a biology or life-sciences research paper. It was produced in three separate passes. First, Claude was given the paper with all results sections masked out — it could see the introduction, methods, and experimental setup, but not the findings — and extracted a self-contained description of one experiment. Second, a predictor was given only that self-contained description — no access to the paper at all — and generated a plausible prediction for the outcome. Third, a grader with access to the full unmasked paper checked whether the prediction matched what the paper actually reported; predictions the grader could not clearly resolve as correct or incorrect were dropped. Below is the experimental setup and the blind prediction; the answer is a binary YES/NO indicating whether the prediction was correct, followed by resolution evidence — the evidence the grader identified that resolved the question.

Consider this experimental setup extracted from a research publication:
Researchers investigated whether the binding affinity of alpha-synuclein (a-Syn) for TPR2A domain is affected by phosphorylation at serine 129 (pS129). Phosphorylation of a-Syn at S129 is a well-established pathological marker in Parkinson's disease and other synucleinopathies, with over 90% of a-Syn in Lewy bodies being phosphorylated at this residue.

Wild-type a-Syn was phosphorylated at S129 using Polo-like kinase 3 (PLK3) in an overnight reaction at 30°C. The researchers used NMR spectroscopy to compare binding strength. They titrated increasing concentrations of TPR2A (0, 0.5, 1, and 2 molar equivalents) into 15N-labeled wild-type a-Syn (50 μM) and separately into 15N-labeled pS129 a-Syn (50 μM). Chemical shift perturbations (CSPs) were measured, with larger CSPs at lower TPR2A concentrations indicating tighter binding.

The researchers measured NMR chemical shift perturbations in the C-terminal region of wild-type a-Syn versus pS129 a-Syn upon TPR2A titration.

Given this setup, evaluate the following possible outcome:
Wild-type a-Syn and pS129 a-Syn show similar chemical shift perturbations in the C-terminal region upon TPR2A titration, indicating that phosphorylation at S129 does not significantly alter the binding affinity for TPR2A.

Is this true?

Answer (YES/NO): YES